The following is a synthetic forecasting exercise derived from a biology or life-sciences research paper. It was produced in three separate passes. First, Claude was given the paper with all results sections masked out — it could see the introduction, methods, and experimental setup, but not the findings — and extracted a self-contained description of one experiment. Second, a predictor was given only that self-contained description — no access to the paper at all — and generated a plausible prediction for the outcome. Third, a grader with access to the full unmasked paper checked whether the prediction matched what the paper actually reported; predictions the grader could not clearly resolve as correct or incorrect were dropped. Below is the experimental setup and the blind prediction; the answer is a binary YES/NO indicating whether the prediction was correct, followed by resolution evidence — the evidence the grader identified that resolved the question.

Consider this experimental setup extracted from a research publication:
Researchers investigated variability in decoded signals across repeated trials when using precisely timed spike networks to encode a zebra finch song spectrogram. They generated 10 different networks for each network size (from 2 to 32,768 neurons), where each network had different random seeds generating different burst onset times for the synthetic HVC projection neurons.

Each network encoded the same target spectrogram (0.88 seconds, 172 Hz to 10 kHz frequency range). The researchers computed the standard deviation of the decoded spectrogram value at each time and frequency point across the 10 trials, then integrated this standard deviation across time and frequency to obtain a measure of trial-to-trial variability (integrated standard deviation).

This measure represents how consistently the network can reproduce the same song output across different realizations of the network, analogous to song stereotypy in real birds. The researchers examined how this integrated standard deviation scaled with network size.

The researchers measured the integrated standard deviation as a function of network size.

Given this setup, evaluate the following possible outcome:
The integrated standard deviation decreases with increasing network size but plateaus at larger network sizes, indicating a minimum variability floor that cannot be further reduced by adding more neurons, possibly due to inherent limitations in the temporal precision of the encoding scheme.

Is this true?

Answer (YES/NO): NO